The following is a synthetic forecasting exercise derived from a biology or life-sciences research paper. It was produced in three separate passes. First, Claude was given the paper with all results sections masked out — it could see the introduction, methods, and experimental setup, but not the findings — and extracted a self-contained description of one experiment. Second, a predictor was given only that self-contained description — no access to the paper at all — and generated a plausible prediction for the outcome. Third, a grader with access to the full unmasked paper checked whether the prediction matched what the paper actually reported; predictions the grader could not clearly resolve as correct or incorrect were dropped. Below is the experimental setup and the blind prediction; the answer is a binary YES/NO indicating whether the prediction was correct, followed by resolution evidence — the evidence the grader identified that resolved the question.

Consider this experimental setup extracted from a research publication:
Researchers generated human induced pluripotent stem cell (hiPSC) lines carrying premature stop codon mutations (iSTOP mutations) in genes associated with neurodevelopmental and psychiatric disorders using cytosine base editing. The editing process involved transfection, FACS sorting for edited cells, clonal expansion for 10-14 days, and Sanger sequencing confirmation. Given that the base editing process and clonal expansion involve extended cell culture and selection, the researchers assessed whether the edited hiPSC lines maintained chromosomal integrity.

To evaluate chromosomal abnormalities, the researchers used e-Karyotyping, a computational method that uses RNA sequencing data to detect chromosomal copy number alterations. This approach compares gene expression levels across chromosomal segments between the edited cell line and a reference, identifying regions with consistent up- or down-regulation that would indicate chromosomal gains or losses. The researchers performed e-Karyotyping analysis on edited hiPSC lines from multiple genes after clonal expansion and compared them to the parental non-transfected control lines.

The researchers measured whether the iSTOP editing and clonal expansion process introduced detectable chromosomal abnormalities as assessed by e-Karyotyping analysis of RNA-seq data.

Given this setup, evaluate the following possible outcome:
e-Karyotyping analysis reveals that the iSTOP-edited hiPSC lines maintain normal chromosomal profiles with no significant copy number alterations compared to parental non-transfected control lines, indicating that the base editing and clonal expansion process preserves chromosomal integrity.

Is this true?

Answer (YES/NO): YES